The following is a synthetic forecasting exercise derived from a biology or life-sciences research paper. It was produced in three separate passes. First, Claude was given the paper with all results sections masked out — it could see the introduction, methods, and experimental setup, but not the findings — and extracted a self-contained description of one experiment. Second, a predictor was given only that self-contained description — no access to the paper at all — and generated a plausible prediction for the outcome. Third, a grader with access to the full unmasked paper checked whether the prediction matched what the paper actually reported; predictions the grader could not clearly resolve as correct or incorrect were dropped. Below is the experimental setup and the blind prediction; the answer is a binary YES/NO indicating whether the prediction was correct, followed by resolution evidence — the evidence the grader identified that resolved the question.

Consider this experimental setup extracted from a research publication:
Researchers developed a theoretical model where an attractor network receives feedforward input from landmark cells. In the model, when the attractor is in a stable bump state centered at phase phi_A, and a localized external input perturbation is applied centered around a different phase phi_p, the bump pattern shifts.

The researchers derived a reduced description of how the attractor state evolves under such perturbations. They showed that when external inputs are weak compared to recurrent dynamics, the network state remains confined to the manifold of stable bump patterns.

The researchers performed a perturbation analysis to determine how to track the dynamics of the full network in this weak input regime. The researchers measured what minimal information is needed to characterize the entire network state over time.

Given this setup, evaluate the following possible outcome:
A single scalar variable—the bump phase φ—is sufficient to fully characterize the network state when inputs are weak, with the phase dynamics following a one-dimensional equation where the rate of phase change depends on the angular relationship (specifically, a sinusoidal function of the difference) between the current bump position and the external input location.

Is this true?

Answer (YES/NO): YES